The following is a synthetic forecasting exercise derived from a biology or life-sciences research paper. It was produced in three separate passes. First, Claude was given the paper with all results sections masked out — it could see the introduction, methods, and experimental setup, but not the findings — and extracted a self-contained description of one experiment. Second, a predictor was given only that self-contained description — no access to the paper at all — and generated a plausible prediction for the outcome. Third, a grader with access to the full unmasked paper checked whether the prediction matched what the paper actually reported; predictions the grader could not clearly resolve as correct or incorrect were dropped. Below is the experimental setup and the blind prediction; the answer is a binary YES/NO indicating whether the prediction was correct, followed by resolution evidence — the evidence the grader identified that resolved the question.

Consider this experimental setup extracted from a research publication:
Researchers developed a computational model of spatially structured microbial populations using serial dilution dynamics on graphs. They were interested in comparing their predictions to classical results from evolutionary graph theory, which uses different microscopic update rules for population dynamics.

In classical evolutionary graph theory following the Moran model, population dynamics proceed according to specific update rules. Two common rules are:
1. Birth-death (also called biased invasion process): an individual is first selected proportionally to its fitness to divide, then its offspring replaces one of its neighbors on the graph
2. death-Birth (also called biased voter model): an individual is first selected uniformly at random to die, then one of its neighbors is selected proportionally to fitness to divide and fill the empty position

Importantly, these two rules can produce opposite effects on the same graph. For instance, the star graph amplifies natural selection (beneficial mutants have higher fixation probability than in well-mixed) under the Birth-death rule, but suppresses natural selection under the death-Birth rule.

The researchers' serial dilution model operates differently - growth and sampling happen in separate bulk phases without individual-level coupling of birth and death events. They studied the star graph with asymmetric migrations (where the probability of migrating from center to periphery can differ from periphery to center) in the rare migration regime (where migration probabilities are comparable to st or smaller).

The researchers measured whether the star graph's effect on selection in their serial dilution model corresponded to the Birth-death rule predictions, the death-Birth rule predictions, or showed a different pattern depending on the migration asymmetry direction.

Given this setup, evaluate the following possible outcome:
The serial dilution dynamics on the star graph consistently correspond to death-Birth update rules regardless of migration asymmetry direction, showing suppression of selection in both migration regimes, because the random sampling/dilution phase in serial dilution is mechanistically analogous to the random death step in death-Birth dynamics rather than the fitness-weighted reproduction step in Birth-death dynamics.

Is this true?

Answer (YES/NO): NO